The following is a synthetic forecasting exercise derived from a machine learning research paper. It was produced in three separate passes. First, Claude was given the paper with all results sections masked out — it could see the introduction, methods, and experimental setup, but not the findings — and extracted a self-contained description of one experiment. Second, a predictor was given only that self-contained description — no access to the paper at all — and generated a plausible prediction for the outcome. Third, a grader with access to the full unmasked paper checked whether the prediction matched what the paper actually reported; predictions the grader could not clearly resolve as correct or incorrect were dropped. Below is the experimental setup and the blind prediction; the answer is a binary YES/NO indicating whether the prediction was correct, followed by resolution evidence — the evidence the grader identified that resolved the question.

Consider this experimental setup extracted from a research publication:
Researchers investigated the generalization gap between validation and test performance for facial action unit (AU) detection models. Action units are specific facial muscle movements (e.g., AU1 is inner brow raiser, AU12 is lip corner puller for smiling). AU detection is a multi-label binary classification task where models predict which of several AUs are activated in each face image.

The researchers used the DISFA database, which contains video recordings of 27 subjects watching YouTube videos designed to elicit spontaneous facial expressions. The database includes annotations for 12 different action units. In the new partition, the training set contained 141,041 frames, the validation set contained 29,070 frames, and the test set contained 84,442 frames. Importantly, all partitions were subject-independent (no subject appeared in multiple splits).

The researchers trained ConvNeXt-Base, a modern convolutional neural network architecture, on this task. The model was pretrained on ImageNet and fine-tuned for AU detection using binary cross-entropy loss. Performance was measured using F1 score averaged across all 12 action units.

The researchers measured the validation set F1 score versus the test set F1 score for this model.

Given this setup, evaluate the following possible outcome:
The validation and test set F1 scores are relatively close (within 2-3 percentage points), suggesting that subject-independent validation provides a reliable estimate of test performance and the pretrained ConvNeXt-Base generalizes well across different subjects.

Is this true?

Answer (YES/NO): NO